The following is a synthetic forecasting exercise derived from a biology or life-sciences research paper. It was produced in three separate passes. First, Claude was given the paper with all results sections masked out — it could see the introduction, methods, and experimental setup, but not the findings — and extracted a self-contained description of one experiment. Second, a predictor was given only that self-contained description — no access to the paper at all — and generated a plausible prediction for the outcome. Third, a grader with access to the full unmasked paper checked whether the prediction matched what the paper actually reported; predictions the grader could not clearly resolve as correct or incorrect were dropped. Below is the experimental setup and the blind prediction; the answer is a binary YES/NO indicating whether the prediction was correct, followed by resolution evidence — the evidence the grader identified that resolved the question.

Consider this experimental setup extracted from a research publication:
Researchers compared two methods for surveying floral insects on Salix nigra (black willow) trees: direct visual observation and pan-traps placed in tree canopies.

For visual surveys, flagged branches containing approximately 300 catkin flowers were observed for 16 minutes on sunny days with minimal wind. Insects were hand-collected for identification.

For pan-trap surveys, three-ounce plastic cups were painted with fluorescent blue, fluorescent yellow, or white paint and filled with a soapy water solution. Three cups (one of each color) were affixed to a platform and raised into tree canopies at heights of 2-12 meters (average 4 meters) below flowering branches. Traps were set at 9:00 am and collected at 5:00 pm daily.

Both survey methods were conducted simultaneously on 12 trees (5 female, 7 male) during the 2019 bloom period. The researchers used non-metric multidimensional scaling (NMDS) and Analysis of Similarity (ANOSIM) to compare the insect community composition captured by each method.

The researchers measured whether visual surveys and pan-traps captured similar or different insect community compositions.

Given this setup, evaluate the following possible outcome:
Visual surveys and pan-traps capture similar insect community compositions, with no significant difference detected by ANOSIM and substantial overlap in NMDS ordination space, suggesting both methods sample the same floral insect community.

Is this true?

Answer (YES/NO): NO